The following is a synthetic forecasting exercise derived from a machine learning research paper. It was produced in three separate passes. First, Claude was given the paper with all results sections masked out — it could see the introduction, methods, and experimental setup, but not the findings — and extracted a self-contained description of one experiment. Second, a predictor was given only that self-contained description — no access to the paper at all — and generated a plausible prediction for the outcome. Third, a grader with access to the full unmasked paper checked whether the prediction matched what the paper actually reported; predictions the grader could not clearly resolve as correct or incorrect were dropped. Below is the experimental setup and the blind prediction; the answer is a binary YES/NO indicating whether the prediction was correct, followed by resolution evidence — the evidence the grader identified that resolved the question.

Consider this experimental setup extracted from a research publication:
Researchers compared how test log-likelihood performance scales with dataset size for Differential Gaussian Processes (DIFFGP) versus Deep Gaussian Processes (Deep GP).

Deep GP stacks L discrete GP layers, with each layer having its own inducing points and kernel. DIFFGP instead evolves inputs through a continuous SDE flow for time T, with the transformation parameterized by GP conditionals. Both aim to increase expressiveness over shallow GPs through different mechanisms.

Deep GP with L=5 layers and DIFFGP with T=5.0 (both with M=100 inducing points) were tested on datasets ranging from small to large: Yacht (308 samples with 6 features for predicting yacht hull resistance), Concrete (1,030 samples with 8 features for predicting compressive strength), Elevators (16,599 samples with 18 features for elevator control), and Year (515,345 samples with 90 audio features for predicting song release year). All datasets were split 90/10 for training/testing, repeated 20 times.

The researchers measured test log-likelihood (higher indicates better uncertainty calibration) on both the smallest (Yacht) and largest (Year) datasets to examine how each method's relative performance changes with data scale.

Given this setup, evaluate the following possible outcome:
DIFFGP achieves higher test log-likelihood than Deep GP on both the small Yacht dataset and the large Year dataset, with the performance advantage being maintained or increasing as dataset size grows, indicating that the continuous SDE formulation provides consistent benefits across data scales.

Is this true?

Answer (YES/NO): YES